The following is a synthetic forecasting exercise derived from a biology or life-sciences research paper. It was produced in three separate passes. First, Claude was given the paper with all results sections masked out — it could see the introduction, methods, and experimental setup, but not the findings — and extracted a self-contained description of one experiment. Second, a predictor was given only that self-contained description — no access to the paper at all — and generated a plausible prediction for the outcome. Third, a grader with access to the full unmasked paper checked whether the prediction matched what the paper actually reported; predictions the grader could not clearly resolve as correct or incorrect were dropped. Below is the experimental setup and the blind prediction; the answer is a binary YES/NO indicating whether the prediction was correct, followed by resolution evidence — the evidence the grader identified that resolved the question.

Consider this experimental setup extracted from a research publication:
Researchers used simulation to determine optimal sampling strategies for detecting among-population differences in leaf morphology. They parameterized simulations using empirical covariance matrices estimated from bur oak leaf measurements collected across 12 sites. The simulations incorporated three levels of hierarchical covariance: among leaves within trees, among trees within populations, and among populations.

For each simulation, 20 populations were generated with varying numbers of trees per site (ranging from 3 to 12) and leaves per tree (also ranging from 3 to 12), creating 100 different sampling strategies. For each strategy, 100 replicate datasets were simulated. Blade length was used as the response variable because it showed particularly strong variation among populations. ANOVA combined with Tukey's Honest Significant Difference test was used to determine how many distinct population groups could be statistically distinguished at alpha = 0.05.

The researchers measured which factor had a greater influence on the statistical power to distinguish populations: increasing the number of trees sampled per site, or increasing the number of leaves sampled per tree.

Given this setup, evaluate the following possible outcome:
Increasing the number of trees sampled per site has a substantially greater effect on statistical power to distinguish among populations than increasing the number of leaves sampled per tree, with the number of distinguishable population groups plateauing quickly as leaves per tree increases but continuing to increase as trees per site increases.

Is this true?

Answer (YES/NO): NO